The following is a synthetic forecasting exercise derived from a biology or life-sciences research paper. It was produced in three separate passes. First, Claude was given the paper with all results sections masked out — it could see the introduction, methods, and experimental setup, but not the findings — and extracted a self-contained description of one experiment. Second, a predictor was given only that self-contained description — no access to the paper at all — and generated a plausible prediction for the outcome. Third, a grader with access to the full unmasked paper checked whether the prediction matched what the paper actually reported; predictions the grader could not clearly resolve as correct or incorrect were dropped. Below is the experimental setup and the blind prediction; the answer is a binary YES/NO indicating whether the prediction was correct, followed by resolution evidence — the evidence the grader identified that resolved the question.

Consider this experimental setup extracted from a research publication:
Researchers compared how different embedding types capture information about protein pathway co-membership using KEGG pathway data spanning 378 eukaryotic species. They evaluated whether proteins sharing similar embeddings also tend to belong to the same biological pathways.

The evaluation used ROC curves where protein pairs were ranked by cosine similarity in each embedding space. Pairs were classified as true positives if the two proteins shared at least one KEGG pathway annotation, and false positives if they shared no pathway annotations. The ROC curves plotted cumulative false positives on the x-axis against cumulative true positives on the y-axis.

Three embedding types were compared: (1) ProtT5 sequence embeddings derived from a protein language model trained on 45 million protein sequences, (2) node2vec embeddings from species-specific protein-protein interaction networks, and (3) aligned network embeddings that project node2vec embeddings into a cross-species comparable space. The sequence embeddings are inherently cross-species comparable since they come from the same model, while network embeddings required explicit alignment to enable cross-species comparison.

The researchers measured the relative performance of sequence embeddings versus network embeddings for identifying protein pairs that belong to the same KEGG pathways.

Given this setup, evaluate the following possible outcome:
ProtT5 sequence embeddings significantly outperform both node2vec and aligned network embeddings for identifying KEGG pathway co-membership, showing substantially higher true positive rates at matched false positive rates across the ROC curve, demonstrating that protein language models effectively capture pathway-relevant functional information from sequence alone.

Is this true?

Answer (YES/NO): NO